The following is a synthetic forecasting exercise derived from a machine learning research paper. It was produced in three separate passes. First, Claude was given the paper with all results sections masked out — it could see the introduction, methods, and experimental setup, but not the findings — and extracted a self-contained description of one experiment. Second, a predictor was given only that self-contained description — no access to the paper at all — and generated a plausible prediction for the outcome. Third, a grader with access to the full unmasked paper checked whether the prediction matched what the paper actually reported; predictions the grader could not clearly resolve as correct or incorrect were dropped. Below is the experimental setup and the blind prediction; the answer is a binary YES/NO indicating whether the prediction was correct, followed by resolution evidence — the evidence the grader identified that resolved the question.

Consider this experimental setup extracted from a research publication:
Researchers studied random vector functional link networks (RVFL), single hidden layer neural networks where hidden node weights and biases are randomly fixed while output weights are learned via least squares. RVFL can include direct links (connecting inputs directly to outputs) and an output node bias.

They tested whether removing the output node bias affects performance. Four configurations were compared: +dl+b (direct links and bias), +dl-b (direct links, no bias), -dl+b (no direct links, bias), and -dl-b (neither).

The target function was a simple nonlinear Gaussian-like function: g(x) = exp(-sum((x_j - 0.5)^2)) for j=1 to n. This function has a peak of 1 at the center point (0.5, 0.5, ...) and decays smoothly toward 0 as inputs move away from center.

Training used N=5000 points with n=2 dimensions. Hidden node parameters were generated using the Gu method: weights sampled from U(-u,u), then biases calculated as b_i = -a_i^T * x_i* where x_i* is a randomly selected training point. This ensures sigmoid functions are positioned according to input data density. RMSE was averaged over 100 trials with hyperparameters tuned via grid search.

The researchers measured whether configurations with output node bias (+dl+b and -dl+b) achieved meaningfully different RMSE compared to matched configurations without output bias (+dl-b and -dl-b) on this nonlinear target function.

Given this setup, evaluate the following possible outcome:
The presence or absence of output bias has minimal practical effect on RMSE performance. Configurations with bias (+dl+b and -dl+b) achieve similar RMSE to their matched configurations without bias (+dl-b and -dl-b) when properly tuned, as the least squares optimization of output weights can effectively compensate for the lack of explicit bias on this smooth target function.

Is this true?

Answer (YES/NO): YES